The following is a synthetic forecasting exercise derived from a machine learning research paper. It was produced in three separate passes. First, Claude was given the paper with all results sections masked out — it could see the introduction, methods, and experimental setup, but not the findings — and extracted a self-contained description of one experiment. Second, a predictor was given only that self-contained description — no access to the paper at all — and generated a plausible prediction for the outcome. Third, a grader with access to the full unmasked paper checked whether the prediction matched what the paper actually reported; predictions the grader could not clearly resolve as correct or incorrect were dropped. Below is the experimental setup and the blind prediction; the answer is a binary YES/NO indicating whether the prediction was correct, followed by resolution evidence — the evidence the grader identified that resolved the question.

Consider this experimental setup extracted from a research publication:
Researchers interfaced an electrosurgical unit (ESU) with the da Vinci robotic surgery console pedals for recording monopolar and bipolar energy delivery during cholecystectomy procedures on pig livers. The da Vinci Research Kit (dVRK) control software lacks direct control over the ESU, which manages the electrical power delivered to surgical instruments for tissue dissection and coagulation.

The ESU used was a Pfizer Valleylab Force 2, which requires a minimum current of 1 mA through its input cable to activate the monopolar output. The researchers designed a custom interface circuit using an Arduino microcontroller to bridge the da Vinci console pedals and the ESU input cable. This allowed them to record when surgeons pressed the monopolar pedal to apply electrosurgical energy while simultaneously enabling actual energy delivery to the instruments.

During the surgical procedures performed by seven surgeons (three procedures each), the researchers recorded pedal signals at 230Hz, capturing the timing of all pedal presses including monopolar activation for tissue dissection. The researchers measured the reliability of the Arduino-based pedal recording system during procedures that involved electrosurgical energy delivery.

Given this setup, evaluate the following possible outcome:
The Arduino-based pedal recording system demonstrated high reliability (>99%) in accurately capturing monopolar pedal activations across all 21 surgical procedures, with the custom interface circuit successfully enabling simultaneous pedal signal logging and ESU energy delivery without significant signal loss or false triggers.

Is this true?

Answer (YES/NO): NO